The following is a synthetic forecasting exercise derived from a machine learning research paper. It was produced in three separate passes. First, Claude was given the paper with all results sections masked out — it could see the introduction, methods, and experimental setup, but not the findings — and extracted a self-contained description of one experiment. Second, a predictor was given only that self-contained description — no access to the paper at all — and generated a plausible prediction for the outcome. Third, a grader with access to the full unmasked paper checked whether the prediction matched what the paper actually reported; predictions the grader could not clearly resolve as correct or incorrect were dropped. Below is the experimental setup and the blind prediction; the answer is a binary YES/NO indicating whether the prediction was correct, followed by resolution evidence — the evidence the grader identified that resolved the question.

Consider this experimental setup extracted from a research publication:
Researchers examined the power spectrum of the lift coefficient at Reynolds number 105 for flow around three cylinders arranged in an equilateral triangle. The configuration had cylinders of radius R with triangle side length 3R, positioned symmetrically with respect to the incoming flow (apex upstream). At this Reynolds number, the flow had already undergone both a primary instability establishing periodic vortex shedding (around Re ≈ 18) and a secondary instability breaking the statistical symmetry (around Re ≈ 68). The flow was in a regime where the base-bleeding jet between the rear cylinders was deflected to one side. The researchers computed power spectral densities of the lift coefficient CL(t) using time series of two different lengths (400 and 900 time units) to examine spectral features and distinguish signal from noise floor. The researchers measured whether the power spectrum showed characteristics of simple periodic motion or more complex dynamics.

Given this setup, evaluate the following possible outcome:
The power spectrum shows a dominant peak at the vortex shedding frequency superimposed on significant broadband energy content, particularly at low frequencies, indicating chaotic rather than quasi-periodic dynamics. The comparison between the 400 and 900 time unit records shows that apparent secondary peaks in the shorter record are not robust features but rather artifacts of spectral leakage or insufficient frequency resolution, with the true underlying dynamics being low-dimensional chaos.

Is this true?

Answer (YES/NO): NO